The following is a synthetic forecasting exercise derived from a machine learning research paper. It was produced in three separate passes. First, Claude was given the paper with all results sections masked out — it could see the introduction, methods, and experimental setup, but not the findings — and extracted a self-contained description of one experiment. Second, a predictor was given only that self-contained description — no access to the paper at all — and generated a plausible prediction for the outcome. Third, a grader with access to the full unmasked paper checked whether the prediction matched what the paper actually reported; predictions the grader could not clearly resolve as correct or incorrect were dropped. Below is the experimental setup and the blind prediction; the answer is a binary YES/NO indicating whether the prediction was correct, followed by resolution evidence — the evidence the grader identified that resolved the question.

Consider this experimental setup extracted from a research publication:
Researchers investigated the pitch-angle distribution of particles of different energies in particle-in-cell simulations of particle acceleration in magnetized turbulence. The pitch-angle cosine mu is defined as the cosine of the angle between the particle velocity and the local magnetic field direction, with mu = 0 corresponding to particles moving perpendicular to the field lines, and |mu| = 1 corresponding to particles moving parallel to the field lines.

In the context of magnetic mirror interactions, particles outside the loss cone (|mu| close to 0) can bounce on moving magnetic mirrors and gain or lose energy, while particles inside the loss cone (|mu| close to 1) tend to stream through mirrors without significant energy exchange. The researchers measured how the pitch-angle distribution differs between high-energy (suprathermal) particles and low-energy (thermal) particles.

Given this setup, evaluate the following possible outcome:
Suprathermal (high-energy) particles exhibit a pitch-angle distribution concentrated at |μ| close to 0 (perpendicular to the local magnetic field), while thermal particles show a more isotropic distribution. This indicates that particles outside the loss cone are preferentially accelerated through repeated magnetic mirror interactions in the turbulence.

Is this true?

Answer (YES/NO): NO